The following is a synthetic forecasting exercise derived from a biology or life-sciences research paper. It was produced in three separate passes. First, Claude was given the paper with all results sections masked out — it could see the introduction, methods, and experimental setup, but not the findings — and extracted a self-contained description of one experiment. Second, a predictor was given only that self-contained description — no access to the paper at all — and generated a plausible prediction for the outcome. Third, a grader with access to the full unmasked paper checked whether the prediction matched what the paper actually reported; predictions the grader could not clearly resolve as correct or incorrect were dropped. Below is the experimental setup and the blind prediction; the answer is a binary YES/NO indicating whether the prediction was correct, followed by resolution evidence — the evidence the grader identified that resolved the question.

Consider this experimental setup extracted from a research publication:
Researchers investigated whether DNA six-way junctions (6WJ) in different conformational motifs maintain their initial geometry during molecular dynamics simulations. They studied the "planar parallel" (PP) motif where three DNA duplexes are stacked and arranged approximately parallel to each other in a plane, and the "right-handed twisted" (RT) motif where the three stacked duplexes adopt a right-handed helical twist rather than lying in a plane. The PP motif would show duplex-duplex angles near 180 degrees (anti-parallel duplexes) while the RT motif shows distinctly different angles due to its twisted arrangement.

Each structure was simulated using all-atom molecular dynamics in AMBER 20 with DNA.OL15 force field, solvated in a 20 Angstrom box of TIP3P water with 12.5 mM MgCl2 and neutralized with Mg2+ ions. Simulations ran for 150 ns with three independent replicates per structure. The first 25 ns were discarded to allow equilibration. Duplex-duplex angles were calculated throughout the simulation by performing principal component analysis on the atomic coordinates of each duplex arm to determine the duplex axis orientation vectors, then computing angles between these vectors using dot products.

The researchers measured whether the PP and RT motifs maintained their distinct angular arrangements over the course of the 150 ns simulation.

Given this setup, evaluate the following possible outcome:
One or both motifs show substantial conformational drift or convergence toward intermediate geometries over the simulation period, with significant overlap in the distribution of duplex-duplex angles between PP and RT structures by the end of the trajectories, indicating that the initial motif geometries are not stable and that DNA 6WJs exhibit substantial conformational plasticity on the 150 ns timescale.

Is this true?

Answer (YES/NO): NO